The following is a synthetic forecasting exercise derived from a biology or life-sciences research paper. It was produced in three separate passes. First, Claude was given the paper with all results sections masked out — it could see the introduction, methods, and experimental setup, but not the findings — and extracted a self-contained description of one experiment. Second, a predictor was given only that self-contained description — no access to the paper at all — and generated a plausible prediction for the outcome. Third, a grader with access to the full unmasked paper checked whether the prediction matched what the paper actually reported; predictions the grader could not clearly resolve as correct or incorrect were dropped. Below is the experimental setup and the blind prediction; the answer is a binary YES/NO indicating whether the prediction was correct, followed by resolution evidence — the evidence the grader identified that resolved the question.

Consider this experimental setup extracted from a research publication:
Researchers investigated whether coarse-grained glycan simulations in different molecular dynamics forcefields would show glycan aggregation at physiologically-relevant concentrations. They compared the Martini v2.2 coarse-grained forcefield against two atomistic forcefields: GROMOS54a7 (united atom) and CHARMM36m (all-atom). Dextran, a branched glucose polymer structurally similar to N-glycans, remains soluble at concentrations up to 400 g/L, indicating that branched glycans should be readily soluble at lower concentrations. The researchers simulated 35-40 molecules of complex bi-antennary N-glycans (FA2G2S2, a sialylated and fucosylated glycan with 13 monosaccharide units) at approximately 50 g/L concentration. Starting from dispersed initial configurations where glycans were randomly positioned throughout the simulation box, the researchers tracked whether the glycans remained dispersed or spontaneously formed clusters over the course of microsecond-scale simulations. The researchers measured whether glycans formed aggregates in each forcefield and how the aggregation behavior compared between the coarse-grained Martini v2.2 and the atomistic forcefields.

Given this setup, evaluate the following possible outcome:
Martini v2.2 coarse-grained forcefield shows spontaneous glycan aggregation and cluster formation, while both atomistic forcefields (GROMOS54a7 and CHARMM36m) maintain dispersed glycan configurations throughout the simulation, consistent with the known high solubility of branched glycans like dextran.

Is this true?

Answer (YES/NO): NO